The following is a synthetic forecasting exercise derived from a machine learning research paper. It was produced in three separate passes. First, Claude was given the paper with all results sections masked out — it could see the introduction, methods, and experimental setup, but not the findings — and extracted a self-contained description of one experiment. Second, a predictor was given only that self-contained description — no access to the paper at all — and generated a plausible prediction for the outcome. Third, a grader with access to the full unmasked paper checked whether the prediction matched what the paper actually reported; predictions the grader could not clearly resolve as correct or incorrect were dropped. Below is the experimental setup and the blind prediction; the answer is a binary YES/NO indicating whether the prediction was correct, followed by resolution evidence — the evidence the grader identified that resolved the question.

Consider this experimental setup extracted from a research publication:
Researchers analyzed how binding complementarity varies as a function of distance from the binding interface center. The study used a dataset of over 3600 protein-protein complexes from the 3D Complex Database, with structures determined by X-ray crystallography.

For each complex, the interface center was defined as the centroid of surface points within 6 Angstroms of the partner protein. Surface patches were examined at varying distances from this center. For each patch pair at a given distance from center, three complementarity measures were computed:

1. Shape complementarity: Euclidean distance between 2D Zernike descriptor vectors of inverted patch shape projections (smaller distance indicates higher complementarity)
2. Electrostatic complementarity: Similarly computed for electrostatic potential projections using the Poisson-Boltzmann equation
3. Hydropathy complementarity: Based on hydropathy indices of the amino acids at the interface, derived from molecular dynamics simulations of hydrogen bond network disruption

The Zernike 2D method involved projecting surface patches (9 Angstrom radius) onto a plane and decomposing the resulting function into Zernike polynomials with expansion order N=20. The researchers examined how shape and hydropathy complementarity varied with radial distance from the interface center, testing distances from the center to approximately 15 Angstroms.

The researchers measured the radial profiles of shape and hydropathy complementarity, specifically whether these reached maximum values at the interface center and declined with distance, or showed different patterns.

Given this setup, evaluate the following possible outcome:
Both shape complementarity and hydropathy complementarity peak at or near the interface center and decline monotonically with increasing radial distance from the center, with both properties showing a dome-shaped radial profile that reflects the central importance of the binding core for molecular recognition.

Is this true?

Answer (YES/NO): NO